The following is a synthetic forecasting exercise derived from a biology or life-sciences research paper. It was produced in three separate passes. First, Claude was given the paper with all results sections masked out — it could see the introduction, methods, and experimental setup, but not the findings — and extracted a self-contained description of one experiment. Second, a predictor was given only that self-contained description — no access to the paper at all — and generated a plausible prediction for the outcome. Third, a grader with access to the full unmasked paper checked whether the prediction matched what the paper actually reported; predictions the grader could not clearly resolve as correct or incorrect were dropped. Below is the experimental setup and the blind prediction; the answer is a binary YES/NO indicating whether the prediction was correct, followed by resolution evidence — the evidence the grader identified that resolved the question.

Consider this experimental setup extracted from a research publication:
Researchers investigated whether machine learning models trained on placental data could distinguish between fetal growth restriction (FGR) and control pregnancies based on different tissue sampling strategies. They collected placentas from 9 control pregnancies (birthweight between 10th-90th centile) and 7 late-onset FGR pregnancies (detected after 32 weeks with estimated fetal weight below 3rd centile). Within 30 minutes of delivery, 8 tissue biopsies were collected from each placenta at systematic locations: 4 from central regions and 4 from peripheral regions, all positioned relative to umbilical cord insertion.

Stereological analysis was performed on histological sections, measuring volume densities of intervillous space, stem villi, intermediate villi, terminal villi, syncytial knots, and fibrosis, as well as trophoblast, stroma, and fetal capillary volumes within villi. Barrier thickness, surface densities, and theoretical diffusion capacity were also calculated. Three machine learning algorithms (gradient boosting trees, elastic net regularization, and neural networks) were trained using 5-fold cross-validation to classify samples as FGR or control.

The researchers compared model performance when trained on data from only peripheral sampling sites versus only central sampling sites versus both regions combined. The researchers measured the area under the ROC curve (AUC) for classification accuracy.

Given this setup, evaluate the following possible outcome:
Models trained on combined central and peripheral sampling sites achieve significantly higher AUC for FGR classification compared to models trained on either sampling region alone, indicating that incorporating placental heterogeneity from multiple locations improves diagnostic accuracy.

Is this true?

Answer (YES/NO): NO